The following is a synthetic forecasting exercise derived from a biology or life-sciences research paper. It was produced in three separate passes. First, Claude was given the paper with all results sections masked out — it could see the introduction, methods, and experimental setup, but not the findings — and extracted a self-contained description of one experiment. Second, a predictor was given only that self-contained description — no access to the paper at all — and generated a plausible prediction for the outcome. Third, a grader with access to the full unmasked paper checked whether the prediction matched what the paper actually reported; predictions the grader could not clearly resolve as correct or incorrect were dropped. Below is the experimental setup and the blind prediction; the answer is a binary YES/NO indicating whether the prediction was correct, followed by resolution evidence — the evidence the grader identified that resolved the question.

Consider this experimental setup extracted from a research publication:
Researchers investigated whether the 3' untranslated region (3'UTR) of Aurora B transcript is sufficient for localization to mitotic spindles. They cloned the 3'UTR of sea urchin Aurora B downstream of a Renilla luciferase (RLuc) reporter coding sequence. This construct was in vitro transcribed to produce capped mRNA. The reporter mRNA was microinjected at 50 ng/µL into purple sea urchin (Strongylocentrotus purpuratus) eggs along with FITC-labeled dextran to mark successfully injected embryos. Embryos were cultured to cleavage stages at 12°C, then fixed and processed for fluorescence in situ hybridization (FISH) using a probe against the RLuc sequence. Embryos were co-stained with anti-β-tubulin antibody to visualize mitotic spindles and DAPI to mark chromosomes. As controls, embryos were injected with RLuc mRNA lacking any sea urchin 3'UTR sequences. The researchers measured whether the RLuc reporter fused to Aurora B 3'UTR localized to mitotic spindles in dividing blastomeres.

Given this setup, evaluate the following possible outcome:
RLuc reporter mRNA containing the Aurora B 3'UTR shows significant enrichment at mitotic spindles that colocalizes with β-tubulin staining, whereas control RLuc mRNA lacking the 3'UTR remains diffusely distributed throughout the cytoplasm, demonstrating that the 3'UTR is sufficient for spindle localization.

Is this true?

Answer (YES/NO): YES